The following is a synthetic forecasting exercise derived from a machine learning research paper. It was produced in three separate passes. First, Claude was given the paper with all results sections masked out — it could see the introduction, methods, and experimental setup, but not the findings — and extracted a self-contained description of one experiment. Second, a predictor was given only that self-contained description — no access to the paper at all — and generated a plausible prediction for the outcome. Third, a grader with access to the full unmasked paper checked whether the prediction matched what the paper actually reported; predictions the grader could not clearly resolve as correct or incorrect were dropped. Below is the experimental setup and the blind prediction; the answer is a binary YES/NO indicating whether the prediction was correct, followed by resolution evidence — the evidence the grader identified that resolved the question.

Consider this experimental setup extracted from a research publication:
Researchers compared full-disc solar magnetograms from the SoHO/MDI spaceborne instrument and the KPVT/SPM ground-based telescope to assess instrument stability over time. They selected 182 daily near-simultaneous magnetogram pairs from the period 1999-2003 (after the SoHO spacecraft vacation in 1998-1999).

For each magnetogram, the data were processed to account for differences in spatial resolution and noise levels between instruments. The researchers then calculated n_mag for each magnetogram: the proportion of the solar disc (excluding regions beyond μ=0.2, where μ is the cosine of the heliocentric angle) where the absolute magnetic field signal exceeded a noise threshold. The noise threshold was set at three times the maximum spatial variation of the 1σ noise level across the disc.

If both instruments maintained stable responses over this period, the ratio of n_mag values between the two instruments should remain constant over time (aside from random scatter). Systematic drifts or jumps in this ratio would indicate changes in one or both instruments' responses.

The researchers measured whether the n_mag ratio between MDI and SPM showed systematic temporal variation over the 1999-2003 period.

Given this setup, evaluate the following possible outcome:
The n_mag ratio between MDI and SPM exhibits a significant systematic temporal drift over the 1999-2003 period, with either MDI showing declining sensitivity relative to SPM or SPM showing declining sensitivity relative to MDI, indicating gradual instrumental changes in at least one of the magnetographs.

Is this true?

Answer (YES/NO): NO